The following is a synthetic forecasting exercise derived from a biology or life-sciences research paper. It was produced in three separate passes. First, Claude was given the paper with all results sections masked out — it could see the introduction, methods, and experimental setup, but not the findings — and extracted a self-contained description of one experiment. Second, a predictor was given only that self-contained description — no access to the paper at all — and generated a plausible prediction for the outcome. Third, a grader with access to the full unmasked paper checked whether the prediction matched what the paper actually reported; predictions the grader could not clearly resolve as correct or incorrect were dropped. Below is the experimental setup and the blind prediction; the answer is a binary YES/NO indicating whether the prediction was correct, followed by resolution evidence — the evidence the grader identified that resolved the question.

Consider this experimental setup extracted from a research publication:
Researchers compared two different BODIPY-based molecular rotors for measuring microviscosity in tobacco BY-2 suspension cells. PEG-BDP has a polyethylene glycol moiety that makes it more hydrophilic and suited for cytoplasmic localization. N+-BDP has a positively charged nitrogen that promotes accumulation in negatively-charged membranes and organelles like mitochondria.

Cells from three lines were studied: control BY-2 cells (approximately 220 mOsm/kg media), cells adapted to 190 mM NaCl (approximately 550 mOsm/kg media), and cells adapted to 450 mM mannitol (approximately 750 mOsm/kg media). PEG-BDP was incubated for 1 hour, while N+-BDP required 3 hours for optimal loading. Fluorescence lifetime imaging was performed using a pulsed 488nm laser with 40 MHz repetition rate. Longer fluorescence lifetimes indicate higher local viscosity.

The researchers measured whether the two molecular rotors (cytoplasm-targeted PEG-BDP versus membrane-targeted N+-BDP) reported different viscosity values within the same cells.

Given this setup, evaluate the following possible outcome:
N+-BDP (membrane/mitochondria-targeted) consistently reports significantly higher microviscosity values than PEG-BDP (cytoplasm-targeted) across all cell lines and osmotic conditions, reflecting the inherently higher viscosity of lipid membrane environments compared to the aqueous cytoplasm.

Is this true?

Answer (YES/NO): YES